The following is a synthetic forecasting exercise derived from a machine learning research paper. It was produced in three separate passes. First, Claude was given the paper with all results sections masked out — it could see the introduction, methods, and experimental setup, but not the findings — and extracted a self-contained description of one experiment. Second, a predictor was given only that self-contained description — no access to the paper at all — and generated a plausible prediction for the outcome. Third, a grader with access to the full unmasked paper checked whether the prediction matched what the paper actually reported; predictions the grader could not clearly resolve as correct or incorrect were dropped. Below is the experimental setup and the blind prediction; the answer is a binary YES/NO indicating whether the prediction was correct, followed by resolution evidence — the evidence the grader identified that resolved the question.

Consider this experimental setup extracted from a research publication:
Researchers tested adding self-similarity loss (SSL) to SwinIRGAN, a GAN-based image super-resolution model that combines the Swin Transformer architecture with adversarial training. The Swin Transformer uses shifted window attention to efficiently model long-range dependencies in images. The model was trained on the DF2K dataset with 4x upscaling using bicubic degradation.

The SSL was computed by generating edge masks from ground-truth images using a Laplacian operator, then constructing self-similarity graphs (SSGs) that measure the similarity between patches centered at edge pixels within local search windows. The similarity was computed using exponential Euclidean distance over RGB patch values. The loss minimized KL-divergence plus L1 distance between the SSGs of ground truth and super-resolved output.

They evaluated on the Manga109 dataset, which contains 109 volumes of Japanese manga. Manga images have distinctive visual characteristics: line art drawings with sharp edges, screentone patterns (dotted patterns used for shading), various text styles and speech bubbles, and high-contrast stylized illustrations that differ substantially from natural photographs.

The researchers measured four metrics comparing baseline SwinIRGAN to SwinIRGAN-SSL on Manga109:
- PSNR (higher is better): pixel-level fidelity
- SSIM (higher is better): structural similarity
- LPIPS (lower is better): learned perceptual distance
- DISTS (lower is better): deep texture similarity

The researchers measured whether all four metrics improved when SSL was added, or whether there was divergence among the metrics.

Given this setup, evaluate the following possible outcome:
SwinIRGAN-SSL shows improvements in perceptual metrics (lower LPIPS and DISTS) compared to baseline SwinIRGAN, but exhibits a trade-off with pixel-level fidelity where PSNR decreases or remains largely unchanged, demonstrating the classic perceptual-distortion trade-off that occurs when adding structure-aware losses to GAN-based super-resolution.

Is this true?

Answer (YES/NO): NO